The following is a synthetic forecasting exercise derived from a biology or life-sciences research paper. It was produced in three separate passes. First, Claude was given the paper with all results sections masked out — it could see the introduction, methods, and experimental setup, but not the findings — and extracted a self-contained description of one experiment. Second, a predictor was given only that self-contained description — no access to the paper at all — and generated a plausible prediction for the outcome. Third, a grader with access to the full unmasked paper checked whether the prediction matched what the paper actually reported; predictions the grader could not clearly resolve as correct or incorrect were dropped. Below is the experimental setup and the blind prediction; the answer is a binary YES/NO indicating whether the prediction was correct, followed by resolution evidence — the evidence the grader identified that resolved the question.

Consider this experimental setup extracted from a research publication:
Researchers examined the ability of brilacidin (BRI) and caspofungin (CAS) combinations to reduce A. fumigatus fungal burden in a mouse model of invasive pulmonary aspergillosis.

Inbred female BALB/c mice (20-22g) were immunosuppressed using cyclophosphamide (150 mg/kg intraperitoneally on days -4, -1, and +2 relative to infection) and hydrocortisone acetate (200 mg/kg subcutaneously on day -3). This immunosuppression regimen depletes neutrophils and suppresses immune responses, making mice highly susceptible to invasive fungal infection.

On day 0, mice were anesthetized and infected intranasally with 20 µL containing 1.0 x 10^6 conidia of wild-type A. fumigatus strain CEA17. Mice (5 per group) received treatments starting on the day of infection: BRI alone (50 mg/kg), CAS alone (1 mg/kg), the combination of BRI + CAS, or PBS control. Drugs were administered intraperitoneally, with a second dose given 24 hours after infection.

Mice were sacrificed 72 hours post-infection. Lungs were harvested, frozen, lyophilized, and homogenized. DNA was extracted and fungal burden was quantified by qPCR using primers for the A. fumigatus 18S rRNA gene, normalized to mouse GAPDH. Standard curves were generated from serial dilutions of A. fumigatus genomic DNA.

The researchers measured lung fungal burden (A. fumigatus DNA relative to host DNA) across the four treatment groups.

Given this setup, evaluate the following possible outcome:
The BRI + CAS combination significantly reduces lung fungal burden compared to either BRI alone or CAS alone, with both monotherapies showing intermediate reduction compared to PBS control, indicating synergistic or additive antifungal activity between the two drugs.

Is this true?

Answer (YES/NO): YES